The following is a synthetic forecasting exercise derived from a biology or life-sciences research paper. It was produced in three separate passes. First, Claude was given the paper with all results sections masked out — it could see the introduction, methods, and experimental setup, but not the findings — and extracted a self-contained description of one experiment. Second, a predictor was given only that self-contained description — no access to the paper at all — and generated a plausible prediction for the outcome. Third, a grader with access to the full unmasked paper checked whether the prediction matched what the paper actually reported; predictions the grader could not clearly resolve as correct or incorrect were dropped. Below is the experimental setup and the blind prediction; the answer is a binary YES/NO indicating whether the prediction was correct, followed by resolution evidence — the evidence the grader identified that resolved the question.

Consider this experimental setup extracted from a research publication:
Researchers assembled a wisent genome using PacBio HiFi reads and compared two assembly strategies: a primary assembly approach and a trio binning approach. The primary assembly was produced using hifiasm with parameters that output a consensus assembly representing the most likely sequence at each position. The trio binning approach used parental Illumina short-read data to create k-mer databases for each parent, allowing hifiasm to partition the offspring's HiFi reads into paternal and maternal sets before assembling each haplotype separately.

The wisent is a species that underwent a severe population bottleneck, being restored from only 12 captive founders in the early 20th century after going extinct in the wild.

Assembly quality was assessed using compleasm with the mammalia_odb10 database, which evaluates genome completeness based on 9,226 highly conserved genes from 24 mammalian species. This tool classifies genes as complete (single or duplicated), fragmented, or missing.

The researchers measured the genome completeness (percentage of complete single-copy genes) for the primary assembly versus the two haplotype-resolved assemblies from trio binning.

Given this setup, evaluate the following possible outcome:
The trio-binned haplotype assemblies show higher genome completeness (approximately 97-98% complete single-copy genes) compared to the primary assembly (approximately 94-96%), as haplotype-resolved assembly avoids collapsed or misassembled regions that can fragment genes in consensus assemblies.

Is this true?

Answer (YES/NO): NO